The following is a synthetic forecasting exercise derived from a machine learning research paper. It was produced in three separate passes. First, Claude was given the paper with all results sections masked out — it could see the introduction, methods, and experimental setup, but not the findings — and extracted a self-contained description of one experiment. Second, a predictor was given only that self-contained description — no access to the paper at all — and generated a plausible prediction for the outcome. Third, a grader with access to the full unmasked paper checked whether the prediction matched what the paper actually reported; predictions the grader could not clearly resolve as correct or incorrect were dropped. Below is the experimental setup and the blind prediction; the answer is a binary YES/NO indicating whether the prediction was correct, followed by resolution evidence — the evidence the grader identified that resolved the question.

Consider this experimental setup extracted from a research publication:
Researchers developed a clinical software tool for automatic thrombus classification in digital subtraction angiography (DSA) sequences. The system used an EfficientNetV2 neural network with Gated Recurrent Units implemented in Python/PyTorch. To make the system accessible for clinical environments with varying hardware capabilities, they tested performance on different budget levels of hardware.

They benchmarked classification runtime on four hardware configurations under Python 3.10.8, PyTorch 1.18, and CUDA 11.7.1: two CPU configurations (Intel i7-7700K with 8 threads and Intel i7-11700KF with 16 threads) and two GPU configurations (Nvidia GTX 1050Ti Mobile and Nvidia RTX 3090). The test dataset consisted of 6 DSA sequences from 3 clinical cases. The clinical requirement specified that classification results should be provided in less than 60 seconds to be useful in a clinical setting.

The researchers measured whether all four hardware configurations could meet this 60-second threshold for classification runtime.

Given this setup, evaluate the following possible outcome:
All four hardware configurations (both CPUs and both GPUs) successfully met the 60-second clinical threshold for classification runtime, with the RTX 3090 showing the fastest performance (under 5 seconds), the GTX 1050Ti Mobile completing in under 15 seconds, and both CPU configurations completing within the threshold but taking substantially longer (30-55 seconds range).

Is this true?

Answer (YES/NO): NO